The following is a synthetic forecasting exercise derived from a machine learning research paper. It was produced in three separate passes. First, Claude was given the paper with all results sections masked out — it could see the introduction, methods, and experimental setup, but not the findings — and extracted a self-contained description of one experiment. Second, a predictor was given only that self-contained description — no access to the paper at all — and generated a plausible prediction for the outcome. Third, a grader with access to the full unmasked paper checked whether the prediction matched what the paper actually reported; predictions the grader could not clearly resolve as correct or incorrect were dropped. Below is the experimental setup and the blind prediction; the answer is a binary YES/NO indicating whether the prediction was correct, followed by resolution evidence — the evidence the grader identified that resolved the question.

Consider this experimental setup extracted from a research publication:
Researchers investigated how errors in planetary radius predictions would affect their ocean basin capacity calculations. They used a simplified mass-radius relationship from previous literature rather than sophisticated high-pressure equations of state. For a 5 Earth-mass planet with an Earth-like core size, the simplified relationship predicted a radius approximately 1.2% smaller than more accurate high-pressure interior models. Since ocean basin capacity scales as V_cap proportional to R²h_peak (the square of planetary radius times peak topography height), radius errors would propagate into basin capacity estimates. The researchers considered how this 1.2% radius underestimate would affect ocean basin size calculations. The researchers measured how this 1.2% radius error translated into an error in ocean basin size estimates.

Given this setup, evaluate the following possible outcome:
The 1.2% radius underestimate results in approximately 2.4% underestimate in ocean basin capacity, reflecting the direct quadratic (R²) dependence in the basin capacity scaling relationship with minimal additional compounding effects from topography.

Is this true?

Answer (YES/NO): NO